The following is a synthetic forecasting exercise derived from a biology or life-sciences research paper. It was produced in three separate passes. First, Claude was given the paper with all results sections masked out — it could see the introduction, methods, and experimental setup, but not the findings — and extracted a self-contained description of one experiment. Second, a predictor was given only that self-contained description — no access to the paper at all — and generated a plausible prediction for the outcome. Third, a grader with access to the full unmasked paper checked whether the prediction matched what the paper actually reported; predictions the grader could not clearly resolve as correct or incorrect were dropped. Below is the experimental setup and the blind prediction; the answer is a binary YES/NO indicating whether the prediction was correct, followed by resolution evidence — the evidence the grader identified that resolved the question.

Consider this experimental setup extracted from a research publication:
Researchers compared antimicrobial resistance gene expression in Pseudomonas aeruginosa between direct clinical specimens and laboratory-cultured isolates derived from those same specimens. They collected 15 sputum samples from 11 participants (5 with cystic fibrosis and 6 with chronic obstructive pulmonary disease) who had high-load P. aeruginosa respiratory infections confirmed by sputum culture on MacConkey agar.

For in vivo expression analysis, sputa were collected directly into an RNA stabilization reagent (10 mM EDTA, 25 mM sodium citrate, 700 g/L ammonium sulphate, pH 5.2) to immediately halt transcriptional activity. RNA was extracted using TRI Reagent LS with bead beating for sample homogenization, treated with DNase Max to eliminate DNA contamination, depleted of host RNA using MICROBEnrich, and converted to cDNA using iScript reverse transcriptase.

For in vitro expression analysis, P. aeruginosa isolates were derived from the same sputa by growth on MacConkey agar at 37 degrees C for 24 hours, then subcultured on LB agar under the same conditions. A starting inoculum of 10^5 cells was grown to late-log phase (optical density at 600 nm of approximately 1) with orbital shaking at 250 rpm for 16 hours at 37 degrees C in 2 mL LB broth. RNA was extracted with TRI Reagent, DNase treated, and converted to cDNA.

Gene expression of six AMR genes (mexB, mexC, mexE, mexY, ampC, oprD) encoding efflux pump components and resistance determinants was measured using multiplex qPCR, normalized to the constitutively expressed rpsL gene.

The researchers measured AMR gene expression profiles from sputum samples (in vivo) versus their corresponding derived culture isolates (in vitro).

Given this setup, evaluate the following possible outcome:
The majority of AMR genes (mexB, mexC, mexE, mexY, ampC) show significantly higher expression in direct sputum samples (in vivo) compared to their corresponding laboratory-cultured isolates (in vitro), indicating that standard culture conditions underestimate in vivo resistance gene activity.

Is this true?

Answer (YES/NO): NO